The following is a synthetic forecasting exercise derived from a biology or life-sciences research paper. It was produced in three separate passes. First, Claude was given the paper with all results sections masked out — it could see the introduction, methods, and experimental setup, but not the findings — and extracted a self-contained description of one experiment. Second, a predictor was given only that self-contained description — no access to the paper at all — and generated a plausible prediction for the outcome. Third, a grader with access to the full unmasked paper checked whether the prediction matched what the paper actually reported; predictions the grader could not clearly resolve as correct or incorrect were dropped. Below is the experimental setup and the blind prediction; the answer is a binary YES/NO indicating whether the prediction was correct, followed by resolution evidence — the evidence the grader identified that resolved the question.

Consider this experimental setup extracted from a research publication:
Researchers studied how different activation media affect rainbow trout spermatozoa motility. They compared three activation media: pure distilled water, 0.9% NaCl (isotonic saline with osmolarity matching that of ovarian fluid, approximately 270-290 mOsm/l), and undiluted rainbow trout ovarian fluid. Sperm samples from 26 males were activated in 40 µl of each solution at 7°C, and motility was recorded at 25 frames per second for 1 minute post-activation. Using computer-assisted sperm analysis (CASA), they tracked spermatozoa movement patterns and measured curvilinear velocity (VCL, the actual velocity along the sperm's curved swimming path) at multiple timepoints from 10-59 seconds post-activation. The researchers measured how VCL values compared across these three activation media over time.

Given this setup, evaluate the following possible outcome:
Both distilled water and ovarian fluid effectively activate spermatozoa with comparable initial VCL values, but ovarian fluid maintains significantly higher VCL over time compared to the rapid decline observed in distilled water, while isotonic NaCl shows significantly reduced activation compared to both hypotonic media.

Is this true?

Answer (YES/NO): NO